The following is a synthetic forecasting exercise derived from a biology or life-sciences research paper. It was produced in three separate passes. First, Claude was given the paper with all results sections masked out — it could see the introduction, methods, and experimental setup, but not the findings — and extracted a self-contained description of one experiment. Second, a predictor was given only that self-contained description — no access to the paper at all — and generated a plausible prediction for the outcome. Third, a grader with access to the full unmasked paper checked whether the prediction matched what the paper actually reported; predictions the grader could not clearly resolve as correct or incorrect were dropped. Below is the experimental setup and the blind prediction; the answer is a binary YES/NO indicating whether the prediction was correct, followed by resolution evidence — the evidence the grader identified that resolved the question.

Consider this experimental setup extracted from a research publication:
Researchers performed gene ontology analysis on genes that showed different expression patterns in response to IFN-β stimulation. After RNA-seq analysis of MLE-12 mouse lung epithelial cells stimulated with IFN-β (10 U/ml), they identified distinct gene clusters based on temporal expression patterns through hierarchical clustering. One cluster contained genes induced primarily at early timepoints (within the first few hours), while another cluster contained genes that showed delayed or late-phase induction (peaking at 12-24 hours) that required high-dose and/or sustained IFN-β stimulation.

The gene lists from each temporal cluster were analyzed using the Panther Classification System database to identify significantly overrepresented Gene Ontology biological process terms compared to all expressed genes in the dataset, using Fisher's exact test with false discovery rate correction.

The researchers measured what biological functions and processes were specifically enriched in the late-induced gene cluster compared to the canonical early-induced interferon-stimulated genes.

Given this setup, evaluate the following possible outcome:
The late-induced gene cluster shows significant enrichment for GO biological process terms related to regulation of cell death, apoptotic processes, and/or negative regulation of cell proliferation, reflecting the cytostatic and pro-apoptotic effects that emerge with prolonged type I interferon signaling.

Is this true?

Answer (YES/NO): NO